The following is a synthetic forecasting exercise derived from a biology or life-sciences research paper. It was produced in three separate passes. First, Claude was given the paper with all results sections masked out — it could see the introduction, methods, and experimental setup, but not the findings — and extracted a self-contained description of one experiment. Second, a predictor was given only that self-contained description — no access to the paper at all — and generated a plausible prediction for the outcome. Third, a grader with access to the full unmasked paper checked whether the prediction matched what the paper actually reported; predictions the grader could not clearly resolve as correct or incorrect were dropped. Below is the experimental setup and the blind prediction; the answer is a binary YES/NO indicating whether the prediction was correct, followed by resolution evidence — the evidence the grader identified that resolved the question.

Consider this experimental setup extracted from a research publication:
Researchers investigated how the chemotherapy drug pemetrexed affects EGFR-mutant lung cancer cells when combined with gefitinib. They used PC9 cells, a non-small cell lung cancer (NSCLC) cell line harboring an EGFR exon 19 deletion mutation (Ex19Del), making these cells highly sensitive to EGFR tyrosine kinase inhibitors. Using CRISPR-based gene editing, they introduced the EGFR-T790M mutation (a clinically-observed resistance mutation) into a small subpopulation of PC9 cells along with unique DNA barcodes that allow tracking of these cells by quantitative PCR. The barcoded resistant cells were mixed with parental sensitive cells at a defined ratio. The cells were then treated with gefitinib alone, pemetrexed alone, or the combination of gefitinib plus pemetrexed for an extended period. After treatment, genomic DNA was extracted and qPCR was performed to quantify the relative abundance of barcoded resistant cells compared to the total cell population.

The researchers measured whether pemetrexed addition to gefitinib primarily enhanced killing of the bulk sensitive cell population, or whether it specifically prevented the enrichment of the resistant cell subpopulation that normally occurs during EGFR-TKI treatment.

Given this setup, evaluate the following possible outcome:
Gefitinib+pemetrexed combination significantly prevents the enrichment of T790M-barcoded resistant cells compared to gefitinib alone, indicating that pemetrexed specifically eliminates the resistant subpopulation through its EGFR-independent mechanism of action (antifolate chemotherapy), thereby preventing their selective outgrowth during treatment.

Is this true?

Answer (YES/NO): YES